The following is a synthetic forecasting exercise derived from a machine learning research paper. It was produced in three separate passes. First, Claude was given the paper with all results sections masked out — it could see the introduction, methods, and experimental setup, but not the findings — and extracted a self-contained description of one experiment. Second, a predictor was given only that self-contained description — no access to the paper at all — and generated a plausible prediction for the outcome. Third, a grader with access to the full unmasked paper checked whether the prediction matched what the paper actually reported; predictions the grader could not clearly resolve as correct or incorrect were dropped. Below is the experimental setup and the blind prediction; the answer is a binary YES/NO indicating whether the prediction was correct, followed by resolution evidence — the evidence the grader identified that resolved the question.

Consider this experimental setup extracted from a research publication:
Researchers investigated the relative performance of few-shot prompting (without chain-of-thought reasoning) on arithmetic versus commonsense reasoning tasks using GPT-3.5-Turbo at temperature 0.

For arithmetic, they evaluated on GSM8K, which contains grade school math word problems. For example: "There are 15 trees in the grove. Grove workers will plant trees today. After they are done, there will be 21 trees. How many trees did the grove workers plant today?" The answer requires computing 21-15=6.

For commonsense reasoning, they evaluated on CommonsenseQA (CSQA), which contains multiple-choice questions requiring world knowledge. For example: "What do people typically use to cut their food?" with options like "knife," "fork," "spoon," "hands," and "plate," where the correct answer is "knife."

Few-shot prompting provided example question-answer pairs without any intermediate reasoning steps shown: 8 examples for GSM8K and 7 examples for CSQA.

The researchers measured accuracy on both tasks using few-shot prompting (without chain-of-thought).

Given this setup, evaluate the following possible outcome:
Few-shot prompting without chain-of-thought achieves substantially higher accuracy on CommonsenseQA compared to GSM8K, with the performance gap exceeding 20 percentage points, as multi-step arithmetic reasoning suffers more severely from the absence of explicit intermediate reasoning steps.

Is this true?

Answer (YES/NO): YES